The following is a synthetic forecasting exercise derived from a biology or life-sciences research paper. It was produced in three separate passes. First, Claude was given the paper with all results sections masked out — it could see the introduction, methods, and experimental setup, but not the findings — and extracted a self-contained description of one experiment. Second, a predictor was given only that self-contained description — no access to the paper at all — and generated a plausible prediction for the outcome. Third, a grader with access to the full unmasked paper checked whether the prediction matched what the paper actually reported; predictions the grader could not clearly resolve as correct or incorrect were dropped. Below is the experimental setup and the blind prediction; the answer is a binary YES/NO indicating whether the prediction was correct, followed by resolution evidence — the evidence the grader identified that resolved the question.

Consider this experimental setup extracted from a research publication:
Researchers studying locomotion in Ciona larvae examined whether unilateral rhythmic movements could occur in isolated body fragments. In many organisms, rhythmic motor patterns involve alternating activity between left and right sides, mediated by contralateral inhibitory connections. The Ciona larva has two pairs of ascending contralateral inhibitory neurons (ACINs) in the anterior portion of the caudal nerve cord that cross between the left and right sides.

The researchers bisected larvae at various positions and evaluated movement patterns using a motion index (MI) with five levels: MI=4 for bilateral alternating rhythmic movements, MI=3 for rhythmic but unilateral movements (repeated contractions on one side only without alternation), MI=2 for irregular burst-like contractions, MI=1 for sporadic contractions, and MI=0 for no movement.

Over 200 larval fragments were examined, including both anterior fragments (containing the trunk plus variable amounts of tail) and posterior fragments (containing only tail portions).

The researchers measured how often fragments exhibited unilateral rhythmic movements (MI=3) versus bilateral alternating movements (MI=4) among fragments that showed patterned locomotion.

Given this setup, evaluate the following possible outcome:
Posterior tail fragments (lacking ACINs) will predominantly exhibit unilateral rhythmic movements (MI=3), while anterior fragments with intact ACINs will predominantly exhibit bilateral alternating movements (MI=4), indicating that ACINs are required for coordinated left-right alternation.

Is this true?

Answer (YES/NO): NO